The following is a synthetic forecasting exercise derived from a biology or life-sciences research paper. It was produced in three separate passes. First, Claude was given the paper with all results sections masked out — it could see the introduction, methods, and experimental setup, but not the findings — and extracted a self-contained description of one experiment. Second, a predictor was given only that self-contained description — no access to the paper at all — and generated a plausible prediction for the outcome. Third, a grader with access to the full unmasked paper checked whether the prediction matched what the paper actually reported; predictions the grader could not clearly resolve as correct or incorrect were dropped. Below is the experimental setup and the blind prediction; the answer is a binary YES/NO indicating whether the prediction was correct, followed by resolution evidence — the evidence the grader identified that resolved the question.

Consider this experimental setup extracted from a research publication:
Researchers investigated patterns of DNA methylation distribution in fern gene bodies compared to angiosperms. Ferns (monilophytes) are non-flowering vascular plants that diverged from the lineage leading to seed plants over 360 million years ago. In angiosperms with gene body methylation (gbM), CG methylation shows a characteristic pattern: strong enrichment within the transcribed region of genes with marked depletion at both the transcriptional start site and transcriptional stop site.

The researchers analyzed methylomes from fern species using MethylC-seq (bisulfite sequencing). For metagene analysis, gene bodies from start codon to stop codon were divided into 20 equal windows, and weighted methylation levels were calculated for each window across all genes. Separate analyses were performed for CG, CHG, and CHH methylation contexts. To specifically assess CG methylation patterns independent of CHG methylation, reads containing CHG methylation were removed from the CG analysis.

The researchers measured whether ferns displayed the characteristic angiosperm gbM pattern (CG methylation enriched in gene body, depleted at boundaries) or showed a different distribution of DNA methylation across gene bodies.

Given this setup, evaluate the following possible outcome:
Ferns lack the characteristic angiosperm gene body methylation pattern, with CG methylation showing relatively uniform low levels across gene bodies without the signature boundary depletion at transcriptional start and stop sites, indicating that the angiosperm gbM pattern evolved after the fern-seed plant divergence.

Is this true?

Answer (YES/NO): NO